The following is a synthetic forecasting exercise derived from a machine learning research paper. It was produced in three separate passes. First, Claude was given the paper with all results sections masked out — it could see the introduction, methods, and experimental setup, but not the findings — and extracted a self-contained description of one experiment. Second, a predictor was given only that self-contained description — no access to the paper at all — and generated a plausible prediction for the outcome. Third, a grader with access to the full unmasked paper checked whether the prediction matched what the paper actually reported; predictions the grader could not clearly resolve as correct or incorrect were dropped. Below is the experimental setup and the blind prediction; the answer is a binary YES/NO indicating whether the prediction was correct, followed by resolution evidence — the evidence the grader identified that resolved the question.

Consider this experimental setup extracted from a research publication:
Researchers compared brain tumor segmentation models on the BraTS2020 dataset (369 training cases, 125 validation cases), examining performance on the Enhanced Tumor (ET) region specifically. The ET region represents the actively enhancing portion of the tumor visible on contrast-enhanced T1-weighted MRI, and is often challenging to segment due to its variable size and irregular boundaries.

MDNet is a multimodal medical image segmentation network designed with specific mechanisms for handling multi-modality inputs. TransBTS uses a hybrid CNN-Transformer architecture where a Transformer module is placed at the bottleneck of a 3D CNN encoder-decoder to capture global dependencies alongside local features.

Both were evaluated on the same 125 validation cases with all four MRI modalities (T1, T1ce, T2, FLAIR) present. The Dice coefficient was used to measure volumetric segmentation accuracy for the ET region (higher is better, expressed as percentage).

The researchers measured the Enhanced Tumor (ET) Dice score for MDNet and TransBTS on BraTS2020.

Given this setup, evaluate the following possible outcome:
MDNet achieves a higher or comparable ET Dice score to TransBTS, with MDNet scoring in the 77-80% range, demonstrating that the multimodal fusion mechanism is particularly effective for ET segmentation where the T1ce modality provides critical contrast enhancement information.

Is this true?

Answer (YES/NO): NO